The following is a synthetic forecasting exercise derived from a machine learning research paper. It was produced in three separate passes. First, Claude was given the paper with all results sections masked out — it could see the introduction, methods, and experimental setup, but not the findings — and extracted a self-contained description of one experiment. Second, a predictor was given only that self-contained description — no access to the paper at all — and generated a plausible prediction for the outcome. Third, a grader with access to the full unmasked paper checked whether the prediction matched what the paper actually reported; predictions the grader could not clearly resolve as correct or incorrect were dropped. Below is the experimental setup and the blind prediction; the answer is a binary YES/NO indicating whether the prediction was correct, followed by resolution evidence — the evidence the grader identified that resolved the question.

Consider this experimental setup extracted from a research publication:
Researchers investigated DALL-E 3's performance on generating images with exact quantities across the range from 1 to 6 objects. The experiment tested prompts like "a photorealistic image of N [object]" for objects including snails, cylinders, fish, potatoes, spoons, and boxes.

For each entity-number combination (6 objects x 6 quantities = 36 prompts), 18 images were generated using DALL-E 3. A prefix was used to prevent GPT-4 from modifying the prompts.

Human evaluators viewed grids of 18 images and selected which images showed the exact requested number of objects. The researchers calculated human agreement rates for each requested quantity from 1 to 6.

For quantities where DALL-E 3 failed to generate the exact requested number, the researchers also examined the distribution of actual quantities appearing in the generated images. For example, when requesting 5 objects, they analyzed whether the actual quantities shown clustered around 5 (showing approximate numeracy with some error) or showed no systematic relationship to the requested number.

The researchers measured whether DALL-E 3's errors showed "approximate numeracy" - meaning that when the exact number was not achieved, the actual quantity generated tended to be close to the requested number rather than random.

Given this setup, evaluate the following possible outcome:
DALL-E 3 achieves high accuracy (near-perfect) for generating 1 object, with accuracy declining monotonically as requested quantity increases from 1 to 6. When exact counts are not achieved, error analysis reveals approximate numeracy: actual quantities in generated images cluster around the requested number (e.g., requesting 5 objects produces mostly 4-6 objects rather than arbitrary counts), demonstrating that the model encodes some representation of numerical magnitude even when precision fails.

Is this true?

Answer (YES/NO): NO